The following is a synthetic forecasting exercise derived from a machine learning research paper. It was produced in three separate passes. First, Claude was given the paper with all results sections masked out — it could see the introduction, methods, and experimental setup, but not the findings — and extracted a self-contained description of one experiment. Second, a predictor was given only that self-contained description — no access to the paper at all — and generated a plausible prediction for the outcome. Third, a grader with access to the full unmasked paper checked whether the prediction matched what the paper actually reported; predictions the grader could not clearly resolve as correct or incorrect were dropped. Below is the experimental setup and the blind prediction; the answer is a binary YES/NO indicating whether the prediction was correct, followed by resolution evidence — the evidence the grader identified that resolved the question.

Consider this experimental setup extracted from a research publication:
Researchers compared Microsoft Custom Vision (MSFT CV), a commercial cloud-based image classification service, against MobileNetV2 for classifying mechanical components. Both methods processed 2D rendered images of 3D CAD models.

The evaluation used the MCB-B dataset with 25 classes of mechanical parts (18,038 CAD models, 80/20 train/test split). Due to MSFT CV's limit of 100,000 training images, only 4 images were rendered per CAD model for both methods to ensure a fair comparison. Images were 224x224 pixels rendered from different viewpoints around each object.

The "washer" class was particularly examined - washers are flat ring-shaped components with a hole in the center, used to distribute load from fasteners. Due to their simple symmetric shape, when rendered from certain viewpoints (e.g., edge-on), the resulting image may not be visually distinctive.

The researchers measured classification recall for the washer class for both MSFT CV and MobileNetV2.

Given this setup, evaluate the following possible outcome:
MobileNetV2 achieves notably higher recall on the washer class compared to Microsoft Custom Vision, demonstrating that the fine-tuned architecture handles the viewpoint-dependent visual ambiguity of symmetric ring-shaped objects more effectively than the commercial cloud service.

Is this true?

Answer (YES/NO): NO